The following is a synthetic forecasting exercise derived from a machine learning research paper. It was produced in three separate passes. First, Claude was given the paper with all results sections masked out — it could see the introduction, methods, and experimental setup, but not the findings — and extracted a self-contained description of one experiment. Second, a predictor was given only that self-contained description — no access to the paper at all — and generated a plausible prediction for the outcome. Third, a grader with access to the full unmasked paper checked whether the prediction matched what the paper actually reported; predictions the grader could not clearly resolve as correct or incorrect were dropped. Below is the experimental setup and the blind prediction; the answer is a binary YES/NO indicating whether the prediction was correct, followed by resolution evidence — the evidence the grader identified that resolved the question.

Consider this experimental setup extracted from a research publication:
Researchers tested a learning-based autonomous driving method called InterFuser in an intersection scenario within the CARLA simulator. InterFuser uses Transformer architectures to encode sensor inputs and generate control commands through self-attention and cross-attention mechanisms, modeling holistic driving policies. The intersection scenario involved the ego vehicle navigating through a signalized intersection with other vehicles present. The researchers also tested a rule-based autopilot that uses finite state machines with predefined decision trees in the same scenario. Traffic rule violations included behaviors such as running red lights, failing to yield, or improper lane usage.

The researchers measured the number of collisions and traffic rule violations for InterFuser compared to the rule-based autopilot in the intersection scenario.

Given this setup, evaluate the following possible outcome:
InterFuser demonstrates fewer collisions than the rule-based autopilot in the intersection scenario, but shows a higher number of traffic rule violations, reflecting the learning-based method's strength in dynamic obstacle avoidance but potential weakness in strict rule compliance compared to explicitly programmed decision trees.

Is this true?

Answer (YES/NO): NO